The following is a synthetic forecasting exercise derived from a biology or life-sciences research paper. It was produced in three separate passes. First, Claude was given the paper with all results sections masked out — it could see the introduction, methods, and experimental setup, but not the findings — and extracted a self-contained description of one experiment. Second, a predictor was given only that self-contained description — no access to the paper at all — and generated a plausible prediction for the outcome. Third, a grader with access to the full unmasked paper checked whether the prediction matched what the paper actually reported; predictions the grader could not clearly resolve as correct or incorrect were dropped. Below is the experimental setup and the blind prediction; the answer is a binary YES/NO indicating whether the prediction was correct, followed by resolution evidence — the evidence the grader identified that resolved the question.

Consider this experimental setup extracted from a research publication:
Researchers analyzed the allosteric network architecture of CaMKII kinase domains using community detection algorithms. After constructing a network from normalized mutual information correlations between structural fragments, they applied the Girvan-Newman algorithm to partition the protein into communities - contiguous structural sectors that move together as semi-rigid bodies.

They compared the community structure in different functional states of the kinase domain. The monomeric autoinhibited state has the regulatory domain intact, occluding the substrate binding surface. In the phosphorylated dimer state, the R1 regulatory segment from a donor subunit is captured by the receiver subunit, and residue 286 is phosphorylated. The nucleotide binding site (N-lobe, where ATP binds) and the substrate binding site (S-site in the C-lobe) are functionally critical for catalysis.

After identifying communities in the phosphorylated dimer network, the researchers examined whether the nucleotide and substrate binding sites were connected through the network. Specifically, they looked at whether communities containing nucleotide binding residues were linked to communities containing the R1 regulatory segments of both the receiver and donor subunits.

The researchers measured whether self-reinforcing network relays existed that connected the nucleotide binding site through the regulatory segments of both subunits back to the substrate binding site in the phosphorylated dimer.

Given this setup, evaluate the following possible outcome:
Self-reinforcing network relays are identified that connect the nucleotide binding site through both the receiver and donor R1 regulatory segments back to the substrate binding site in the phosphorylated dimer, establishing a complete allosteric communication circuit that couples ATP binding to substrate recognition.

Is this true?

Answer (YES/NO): YES